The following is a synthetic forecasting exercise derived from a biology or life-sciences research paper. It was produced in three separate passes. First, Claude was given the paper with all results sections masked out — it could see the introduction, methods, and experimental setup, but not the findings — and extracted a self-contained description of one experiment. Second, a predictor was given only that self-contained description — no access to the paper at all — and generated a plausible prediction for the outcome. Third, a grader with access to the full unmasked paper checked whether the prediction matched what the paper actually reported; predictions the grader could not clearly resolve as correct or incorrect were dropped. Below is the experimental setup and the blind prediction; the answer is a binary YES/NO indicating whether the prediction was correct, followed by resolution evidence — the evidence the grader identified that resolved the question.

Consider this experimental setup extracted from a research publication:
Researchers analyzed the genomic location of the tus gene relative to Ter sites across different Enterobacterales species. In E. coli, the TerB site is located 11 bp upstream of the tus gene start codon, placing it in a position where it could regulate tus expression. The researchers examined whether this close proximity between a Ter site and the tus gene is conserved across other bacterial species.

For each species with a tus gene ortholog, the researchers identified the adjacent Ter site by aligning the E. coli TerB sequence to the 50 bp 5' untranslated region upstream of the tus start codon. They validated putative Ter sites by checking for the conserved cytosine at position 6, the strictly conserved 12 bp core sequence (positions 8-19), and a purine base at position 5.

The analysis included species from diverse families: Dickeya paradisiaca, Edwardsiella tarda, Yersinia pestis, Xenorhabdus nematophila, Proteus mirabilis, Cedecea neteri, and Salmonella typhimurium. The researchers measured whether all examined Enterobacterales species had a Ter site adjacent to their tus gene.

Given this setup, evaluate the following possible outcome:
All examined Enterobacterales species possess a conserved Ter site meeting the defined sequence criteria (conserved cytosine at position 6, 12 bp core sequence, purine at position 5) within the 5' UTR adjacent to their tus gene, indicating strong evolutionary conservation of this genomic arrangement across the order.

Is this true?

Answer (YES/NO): YES